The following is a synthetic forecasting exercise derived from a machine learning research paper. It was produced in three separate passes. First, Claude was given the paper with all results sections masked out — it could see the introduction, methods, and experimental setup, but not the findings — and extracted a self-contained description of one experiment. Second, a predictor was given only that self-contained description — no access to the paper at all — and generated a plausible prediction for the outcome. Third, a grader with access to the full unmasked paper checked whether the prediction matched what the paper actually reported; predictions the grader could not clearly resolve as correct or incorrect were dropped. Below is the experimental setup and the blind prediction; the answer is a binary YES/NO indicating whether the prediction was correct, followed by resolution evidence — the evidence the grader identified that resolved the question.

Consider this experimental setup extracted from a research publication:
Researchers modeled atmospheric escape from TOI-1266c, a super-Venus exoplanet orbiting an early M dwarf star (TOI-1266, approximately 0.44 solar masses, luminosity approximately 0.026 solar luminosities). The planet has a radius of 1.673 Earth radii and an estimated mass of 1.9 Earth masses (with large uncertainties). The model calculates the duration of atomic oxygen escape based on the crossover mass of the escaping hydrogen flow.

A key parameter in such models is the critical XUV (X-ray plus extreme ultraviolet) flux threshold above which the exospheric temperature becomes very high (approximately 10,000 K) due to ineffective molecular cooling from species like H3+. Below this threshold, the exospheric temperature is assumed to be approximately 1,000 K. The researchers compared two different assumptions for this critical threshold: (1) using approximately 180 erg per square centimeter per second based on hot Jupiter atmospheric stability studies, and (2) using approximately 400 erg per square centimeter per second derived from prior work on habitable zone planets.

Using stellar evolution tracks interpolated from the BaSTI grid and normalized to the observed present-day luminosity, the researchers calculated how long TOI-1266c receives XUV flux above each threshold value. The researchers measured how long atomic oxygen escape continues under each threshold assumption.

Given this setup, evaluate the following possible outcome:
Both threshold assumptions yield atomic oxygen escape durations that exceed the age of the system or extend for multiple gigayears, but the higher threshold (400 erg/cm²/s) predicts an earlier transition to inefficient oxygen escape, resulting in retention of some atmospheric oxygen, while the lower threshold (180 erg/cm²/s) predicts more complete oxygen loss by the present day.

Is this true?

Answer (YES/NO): NO